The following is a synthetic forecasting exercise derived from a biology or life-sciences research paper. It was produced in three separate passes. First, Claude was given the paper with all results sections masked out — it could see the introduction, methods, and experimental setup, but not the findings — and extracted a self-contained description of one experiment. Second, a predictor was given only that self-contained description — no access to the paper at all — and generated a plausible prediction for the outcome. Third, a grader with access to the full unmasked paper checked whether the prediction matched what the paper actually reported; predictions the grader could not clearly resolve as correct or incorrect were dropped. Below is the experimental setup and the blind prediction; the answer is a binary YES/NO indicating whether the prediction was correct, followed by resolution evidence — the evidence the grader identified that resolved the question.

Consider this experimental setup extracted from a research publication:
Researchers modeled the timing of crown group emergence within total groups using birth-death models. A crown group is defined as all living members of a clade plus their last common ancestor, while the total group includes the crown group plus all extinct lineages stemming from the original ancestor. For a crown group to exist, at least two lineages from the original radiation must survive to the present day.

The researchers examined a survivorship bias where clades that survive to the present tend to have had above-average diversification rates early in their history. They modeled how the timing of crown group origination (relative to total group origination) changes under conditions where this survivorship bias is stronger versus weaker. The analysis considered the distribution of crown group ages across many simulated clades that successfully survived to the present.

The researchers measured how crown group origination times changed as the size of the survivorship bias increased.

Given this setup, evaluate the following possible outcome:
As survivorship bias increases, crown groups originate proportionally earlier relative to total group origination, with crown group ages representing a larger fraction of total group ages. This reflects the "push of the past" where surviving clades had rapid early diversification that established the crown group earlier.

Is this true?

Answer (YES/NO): NO